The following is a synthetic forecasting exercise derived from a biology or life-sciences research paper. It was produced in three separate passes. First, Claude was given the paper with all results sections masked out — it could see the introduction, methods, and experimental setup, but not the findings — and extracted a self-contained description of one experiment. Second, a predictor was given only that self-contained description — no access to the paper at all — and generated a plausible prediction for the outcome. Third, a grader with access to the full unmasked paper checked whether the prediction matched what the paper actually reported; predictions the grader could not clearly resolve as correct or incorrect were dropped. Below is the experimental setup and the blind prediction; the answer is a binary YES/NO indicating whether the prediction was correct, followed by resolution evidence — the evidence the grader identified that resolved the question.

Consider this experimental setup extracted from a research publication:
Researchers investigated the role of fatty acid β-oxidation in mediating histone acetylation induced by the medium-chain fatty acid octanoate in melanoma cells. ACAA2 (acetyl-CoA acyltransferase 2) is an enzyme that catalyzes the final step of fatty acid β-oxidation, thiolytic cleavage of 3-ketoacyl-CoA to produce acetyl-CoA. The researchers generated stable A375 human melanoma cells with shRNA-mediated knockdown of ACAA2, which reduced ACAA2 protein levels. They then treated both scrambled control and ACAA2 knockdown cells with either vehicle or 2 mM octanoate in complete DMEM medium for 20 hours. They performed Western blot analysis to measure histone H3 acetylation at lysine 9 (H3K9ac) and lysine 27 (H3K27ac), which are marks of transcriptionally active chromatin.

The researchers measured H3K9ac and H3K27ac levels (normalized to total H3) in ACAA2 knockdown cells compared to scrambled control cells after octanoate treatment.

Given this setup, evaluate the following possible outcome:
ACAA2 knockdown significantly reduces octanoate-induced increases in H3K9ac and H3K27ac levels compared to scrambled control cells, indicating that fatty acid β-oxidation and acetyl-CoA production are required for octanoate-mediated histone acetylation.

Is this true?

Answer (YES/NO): YES